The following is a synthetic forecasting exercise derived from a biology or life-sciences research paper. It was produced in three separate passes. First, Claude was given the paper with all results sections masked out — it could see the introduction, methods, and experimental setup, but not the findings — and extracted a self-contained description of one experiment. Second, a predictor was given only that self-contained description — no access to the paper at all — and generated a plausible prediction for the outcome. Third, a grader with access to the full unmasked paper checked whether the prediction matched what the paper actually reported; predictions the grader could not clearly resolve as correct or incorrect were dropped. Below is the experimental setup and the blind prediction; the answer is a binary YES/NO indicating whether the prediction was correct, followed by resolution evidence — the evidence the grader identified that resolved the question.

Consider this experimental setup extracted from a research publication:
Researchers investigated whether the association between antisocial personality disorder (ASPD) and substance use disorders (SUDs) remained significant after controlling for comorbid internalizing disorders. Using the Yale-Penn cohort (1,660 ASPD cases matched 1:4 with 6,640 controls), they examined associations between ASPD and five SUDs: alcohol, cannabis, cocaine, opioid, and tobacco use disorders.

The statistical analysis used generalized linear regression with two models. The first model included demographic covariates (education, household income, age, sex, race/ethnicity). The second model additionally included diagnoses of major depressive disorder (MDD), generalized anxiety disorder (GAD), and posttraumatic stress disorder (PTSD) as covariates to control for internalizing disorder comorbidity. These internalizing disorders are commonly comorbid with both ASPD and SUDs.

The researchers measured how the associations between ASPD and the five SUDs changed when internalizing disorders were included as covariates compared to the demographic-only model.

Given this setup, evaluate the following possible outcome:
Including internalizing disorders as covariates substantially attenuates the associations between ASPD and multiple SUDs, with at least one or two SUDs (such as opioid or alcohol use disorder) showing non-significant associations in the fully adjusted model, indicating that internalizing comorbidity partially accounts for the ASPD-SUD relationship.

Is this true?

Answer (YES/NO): NO